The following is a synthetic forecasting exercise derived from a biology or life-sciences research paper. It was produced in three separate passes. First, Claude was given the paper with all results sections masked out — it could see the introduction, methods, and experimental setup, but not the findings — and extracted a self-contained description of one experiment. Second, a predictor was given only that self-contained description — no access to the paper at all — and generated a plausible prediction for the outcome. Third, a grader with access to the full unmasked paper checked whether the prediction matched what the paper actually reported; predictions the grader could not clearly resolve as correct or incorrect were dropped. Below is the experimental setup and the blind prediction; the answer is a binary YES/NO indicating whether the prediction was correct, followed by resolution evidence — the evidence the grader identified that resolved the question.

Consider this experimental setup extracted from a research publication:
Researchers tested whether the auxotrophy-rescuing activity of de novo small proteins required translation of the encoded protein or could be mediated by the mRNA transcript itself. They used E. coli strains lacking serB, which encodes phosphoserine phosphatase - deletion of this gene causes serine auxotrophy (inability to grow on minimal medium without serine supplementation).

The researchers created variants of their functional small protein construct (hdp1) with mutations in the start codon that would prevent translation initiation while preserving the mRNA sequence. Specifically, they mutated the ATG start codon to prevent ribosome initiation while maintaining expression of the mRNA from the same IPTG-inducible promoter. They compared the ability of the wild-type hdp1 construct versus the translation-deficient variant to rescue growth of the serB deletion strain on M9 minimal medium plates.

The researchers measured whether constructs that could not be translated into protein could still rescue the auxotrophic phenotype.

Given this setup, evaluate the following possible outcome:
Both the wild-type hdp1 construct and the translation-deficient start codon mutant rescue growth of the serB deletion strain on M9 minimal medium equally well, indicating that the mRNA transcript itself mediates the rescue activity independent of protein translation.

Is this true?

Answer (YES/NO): NO